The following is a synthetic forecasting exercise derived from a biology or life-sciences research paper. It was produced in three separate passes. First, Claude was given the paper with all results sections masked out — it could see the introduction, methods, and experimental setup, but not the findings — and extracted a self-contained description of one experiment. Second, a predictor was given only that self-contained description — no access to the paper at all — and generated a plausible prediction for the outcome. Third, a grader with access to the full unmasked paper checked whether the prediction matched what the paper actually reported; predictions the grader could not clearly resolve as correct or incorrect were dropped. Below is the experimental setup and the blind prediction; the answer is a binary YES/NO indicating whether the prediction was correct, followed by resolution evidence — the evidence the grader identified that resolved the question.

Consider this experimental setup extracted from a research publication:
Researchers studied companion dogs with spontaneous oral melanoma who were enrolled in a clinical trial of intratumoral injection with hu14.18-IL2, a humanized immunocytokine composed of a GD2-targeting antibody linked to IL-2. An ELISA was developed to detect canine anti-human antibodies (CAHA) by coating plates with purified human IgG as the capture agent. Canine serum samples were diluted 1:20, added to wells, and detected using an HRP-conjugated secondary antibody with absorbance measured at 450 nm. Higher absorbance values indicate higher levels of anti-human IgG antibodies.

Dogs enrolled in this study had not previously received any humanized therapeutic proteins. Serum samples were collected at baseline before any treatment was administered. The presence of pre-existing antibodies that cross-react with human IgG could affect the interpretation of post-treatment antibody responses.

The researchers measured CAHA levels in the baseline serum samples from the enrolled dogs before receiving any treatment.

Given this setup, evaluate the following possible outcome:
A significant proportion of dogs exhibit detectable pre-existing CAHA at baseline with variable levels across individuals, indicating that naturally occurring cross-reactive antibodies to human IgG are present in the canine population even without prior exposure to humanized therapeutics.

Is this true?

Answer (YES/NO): NO